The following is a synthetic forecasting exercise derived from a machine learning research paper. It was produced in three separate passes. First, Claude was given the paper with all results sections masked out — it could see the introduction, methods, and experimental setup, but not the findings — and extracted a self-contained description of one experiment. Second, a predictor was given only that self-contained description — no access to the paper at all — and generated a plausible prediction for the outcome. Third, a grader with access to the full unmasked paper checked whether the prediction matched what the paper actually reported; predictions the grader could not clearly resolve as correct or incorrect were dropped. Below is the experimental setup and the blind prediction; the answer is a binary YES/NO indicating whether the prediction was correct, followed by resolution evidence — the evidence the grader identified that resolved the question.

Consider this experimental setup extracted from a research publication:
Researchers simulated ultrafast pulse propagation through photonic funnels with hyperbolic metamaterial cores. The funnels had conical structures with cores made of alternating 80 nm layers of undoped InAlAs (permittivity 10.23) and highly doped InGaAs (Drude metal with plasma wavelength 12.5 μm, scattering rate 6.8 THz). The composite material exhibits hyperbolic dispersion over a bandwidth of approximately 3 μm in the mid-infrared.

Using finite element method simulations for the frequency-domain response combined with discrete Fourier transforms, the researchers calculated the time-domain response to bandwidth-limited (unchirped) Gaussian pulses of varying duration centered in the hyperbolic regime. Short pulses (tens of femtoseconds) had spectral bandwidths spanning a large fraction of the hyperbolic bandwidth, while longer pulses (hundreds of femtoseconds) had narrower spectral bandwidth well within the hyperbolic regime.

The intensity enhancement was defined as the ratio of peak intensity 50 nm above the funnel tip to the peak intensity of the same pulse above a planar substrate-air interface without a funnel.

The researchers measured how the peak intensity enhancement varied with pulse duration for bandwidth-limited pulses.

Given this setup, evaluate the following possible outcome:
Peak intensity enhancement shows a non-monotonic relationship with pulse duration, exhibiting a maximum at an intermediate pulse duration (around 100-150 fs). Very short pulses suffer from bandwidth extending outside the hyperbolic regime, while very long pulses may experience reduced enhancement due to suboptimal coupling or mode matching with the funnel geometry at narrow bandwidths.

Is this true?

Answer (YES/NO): NO